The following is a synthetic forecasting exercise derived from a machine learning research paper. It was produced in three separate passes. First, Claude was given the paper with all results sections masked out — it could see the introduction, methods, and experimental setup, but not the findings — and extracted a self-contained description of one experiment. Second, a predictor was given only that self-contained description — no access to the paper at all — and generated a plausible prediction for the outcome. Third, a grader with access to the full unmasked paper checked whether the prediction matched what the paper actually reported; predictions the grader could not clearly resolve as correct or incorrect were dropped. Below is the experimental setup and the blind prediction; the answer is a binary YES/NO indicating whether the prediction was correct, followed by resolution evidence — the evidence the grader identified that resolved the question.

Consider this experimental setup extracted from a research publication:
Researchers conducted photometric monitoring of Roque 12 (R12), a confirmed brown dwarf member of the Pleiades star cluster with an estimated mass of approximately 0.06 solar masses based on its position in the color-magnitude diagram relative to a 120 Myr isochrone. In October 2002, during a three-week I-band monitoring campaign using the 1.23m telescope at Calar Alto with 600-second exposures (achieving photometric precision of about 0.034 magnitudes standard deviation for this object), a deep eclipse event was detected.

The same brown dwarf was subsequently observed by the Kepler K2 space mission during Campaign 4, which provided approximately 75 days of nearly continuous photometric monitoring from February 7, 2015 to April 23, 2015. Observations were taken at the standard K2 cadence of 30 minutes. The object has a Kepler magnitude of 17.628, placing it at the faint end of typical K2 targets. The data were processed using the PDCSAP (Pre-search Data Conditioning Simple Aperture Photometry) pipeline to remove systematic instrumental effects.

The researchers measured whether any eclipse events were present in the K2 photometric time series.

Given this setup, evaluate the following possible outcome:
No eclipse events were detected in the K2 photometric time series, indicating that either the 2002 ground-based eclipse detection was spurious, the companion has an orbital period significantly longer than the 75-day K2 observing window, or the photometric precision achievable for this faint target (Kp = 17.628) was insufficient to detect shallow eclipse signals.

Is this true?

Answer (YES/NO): NO